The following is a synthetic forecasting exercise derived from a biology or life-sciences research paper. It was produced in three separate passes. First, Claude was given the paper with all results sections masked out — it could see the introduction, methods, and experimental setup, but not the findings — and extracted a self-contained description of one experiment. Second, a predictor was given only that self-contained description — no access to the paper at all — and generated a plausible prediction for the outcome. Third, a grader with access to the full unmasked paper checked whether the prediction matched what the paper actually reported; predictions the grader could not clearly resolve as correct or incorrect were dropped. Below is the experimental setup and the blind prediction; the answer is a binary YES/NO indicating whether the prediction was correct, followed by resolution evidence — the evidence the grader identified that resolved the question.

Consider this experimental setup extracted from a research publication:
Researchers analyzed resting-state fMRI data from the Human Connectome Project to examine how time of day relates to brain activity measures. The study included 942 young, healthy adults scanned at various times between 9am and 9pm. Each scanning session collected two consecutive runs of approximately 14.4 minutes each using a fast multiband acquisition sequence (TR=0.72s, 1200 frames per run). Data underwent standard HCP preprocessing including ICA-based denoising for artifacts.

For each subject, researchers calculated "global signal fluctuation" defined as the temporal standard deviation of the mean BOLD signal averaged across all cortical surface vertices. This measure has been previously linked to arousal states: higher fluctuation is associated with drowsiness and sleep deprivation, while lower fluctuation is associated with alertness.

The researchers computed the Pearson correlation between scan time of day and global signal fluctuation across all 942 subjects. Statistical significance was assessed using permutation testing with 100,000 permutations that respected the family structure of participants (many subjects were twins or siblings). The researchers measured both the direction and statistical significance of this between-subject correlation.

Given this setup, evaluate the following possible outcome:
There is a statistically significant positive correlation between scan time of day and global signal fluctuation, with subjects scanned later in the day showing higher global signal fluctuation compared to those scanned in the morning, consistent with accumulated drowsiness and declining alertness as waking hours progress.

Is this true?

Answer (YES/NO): NO